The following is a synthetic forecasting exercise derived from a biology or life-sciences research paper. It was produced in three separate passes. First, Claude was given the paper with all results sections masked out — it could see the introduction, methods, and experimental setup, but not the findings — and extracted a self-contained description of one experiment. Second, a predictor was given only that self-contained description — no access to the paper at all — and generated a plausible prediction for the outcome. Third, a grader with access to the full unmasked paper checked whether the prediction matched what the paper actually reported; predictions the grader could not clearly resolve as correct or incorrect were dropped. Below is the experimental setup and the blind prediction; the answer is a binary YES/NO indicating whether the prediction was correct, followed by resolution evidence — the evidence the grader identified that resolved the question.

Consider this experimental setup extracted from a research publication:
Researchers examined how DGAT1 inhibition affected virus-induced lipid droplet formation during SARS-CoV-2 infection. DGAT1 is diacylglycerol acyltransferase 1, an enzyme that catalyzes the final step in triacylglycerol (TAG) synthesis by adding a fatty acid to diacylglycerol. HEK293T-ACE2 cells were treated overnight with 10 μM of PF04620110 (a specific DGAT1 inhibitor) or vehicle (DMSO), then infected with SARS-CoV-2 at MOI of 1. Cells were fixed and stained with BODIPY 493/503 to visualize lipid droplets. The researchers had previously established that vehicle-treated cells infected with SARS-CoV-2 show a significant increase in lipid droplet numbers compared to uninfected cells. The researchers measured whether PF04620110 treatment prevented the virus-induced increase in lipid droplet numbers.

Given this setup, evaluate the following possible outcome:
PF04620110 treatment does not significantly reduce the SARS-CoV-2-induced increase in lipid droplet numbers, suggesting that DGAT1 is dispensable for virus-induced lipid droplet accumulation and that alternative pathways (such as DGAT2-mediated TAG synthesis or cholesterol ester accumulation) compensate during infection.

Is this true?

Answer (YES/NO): NO